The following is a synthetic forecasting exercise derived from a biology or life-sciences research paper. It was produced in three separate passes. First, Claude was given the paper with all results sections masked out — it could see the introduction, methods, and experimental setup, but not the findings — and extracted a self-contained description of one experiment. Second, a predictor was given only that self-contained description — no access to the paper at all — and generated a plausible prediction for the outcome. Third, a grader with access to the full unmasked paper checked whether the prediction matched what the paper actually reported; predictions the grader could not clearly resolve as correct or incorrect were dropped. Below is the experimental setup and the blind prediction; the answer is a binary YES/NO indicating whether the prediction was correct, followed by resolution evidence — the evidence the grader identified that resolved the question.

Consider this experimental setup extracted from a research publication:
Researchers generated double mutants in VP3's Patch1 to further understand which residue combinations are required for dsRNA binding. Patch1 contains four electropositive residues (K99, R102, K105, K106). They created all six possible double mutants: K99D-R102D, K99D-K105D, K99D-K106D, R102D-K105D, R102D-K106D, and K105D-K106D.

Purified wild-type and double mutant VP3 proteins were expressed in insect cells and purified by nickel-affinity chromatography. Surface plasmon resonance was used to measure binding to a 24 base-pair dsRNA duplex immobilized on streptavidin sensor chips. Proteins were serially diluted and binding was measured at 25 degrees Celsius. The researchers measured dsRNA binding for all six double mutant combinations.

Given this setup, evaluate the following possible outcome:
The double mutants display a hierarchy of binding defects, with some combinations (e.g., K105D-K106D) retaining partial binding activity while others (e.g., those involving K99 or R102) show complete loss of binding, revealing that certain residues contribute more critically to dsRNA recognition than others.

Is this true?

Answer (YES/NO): NO